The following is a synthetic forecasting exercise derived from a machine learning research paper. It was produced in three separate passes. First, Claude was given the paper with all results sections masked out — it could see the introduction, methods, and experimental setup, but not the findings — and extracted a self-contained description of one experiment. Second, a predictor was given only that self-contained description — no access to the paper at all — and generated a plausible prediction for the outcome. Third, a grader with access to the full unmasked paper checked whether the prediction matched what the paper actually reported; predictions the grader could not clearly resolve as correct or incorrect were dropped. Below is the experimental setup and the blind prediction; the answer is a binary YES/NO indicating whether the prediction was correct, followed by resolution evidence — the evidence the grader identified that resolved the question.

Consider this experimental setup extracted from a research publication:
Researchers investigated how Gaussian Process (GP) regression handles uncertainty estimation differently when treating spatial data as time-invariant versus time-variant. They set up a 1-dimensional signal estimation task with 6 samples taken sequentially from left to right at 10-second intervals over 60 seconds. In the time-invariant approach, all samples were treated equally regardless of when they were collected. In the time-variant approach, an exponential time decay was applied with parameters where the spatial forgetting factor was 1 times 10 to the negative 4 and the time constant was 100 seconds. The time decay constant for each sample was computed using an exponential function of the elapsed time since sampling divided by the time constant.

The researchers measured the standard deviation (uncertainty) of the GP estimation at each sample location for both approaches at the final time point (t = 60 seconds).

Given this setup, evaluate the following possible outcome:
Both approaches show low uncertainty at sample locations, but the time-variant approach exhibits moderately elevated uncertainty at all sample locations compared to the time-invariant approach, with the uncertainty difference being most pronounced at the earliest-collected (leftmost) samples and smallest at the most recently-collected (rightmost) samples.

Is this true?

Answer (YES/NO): NO